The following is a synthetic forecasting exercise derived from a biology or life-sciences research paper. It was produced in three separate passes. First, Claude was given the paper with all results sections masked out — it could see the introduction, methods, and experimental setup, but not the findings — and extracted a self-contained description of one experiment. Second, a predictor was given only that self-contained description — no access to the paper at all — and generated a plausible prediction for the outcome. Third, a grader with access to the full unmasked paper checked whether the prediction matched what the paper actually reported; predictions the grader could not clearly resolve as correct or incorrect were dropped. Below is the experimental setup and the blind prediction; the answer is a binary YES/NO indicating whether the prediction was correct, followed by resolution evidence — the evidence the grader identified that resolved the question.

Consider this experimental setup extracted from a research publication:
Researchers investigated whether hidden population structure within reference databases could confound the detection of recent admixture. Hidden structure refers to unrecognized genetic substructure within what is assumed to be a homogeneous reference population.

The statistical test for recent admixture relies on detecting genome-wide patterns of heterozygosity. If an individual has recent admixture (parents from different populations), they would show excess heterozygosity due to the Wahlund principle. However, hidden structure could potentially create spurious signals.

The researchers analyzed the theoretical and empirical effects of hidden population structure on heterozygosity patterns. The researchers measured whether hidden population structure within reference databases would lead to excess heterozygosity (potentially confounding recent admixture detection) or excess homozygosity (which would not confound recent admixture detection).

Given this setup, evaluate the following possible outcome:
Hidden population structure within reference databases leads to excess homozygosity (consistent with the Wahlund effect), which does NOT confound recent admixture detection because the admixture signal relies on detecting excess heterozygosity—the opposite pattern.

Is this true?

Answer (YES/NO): YES